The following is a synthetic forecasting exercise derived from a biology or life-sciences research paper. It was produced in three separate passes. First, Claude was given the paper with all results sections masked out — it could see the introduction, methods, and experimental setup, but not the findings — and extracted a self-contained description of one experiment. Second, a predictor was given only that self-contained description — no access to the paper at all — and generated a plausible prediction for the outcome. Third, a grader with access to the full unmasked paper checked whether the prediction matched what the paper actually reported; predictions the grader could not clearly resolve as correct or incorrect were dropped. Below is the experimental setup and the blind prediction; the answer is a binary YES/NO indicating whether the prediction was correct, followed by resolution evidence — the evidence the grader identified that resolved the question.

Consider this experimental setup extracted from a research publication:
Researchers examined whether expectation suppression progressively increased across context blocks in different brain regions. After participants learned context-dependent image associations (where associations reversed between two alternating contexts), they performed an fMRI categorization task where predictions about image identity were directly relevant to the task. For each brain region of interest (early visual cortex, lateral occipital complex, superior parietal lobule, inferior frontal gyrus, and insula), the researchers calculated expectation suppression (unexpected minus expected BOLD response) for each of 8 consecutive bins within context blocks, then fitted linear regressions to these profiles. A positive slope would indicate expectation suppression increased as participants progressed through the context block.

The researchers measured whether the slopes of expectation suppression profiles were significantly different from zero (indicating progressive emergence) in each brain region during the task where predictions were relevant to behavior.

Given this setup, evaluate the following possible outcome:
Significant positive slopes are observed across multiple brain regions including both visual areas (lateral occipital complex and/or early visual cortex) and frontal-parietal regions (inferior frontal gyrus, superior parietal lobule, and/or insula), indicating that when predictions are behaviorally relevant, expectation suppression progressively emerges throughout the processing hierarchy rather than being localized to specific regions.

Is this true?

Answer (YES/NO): YES